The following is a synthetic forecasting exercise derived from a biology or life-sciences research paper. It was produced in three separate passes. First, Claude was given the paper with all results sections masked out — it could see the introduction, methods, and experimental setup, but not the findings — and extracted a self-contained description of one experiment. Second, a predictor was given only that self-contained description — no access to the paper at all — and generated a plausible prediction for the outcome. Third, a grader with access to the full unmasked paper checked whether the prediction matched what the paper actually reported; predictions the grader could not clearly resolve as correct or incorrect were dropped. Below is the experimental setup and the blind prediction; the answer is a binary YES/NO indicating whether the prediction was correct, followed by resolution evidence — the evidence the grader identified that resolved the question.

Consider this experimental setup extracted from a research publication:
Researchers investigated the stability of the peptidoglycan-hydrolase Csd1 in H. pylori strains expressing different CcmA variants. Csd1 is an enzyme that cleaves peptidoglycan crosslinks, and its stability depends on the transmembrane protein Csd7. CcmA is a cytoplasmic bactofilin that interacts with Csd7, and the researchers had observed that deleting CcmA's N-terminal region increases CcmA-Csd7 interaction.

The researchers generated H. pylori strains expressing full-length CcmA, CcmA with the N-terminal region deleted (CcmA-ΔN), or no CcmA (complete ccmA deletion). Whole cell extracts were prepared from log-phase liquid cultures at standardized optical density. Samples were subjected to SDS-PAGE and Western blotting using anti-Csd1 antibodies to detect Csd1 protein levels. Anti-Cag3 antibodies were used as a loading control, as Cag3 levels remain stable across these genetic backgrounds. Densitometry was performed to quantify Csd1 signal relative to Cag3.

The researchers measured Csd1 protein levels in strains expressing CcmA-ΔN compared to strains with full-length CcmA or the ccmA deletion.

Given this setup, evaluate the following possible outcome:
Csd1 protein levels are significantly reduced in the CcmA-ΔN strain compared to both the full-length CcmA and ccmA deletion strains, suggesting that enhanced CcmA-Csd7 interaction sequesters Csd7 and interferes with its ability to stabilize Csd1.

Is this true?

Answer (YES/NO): NO